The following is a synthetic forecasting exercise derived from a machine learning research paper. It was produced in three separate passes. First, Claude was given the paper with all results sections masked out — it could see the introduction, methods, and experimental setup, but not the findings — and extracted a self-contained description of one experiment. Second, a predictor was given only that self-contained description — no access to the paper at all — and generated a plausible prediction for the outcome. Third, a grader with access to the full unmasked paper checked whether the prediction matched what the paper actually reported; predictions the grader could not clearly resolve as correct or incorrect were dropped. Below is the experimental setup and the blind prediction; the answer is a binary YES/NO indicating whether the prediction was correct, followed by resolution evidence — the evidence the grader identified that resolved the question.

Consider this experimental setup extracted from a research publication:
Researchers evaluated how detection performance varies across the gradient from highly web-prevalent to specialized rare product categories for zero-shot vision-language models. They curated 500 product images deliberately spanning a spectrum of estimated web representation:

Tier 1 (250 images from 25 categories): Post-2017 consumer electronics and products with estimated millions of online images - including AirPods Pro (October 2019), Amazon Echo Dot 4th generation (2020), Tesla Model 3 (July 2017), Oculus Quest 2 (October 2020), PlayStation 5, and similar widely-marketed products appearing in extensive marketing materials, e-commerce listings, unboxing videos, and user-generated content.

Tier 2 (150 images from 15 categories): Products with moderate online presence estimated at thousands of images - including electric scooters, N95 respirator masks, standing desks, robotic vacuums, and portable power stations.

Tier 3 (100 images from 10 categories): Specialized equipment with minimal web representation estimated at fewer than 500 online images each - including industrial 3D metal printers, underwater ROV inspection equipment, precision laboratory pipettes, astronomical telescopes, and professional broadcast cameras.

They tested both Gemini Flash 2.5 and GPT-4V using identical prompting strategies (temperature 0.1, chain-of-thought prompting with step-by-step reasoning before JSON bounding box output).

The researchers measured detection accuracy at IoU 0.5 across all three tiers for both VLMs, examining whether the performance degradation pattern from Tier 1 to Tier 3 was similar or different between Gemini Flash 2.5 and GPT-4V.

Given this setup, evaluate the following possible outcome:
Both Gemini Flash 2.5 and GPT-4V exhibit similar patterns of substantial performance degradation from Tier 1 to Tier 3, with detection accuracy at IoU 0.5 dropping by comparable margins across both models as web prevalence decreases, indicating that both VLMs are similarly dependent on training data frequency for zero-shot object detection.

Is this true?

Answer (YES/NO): YES